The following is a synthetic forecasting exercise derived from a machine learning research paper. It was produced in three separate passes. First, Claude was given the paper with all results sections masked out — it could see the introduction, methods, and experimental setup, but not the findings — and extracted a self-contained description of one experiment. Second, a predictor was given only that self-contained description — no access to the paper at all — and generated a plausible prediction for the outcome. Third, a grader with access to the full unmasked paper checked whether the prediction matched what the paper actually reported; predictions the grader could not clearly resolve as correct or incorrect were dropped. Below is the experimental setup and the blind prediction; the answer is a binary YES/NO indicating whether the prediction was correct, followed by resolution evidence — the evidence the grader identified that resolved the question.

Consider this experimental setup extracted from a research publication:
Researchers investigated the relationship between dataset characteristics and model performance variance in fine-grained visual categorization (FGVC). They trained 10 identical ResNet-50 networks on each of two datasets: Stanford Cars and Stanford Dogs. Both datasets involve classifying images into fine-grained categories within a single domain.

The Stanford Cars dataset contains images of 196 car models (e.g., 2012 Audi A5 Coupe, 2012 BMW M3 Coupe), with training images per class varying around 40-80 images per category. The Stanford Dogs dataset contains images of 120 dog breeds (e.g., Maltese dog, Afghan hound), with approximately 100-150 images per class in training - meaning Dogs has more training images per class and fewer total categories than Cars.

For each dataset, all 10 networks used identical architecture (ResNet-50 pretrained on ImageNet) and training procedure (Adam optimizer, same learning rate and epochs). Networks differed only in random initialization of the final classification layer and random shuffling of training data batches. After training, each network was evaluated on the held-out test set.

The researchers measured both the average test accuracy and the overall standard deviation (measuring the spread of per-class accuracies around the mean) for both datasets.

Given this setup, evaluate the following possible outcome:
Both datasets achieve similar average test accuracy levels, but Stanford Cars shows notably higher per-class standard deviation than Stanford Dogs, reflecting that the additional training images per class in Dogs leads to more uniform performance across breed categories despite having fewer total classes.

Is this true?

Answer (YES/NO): NO